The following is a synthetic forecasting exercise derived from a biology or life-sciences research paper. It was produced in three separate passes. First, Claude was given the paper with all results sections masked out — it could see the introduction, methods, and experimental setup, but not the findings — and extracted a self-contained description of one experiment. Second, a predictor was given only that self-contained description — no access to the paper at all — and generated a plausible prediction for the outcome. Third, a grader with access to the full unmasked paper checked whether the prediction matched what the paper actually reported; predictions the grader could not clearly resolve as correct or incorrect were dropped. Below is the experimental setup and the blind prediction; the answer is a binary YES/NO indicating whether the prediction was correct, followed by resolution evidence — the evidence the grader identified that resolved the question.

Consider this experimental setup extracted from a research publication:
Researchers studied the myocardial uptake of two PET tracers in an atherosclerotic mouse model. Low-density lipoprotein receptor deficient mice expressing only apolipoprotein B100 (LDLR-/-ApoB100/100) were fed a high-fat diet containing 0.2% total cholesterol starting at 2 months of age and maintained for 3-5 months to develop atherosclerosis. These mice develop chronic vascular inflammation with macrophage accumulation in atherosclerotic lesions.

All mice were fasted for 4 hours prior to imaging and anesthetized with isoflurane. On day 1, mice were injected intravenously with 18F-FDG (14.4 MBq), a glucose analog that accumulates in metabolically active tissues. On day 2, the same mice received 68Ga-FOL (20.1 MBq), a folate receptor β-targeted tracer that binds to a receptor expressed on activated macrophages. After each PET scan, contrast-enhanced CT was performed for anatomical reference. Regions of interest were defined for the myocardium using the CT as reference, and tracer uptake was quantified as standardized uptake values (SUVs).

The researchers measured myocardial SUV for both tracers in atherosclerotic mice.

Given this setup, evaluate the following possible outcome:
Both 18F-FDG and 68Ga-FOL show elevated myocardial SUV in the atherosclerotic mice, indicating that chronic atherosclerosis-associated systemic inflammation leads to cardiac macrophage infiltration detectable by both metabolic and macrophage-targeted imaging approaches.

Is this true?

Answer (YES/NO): NO